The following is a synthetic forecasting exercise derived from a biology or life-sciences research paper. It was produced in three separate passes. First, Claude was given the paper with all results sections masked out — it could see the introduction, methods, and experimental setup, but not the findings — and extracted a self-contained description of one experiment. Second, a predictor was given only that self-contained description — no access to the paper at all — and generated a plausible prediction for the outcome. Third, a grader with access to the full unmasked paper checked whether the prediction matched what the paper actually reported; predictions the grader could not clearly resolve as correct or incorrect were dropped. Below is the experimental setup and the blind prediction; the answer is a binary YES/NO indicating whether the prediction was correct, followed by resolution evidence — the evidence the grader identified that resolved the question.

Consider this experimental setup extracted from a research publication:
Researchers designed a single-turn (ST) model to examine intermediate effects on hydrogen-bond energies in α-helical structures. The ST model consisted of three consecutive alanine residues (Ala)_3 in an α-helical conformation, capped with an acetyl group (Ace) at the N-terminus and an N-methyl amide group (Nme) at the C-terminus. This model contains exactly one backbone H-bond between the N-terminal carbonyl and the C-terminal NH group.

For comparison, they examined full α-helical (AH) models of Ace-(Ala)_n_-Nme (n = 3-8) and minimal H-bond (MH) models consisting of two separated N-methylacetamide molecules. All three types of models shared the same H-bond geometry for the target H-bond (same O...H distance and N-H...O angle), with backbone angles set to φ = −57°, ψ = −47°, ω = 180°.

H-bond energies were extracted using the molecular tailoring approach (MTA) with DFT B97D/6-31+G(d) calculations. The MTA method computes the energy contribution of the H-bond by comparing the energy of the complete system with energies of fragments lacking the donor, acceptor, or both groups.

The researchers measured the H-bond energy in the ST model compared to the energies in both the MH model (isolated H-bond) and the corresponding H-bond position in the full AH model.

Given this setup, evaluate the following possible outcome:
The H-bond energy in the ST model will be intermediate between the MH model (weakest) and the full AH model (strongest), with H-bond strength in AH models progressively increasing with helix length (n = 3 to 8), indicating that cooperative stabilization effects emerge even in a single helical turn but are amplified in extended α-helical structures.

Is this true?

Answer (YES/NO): NO